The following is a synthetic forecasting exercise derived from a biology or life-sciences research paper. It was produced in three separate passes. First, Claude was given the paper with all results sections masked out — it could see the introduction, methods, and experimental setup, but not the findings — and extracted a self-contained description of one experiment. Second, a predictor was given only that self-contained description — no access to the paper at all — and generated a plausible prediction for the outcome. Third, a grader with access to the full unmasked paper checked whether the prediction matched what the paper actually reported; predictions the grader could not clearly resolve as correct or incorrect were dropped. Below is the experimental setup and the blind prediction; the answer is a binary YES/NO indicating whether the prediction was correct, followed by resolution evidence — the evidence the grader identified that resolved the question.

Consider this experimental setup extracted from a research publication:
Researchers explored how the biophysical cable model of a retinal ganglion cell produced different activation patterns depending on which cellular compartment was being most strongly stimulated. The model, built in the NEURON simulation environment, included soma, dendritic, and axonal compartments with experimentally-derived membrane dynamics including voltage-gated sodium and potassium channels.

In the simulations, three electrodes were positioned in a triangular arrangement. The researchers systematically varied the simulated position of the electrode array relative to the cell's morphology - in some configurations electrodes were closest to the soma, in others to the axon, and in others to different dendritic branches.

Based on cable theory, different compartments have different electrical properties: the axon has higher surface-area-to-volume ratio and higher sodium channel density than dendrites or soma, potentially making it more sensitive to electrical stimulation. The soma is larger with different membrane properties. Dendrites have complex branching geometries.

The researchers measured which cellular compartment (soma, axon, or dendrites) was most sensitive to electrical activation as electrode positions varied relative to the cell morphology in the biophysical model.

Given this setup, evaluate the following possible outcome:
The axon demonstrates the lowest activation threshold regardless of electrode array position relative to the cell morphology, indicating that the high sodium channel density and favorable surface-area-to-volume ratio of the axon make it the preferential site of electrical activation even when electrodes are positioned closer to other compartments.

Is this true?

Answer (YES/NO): YES